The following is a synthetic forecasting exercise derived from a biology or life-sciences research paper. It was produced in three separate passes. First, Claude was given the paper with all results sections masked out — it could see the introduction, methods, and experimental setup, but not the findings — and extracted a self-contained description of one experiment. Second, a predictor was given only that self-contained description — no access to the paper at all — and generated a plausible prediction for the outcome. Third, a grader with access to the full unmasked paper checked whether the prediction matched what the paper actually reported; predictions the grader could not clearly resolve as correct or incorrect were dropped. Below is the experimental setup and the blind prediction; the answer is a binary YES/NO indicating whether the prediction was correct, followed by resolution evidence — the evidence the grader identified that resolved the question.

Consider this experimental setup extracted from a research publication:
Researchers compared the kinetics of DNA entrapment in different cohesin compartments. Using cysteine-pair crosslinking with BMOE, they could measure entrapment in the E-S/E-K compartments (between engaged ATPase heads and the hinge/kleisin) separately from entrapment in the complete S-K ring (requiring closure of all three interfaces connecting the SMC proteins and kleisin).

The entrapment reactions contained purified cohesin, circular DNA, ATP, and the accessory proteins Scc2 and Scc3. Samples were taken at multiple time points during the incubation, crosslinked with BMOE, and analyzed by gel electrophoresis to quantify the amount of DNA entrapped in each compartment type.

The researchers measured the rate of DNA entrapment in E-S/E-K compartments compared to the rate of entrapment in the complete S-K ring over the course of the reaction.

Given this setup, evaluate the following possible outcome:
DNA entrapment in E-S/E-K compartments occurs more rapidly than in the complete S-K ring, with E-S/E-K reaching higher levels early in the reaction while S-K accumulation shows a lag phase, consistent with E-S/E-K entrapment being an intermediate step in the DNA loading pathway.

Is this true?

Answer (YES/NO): YES